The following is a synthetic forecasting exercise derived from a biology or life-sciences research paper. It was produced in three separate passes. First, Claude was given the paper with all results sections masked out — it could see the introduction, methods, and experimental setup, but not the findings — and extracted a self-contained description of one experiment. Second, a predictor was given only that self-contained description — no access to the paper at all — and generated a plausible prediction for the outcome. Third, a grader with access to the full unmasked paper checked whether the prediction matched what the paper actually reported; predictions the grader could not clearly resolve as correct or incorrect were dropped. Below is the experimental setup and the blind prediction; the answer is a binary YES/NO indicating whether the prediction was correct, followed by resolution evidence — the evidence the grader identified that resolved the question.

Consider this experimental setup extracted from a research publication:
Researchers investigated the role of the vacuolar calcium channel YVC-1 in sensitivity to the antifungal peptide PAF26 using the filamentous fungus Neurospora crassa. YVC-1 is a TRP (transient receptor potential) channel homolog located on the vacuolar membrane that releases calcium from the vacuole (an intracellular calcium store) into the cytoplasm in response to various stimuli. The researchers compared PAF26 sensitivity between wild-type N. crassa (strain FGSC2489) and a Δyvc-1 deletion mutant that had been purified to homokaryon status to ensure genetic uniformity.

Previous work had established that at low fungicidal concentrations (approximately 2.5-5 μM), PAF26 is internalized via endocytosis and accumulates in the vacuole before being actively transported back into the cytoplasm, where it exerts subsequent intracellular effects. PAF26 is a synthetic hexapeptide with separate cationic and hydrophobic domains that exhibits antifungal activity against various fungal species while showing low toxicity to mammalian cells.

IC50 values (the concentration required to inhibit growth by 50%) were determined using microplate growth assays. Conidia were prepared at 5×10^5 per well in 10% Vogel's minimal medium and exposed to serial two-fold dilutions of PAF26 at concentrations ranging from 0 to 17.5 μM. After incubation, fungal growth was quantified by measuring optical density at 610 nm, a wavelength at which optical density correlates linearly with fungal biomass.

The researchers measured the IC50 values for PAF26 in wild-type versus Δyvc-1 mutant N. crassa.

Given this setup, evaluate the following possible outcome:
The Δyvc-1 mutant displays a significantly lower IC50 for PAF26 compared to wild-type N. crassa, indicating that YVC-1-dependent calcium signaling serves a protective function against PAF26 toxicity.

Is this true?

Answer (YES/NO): NO